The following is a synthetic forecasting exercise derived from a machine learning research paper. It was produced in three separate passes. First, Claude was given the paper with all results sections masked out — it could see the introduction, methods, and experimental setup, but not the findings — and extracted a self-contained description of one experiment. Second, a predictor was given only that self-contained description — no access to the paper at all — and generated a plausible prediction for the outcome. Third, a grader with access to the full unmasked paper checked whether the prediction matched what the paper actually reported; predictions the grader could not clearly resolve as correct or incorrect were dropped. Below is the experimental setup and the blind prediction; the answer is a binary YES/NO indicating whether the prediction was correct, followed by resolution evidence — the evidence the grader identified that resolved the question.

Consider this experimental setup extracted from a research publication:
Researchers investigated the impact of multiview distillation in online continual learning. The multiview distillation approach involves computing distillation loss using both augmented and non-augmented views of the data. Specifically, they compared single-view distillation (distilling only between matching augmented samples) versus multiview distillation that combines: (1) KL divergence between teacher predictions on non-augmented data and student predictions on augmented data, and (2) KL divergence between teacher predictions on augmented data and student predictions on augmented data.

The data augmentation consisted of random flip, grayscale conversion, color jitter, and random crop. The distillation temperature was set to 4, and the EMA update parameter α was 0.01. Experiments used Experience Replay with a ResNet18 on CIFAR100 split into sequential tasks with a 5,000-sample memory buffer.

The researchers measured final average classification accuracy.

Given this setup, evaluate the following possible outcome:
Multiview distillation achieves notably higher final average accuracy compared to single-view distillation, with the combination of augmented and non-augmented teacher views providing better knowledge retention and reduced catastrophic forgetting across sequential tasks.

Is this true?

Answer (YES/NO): YES